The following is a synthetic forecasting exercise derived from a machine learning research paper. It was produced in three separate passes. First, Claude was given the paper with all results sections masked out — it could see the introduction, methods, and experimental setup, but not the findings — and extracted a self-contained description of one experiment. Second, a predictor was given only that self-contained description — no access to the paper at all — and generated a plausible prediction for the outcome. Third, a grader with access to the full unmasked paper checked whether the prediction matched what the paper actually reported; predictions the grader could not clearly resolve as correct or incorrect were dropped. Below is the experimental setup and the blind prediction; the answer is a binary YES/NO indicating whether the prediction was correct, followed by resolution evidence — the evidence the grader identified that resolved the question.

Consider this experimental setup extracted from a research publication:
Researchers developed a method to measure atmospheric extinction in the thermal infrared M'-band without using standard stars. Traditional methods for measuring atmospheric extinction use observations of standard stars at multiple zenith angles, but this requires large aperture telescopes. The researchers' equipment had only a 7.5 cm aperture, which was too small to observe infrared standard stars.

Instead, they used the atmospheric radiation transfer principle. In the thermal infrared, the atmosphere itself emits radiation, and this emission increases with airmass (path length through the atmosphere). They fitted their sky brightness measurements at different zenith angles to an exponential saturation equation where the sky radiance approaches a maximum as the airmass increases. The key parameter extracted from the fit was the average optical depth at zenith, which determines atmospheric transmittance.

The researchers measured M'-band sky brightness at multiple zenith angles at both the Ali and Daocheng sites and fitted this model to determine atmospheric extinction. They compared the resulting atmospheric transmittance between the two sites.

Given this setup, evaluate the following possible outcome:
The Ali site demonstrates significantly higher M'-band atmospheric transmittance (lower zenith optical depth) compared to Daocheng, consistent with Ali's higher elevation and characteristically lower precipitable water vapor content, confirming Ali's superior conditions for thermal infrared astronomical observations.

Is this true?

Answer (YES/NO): NO